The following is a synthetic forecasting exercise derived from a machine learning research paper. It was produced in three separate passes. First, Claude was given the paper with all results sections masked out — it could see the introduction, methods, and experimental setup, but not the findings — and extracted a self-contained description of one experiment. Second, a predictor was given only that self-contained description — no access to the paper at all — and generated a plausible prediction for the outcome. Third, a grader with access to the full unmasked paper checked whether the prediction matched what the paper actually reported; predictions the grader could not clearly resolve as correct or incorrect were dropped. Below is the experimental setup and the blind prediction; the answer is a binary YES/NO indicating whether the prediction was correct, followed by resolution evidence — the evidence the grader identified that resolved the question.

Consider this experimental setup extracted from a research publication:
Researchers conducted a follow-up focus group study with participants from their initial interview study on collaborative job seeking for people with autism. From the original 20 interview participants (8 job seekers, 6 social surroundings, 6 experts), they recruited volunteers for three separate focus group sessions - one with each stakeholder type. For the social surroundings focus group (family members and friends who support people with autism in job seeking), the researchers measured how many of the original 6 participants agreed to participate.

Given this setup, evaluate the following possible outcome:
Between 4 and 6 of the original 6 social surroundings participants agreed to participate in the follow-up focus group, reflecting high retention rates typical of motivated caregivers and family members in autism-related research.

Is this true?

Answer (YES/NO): NO